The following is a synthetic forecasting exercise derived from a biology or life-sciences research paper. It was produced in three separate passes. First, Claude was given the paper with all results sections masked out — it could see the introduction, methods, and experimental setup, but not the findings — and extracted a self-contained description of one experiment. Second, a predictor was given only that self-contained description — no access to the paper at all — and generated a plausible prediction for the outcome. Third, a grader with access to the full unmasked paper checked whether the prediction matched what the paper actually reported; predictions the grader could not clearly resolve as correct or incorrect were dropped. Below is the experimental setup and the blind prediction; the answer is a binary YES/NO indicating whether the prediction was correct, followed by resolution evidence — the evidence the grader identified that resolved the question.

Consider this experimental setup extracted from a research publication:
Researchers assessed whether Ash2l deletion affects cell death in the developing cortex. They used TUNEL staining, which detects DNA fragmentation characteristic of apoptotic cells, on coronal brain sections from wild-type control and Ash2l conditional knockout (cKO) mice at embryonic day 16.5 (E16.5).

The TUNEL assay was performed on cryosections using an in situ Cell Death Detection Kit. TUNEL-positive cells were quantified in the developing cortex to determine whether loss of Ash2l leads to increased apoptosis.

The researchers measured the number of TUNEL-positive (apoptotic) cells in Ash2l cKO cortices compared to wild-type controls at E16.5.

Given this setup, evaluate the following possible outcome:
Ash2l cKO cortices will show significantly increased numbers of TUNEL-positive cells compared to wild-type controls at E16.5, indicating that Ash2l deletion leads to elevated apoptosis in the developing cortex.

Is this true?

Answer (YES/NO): YES